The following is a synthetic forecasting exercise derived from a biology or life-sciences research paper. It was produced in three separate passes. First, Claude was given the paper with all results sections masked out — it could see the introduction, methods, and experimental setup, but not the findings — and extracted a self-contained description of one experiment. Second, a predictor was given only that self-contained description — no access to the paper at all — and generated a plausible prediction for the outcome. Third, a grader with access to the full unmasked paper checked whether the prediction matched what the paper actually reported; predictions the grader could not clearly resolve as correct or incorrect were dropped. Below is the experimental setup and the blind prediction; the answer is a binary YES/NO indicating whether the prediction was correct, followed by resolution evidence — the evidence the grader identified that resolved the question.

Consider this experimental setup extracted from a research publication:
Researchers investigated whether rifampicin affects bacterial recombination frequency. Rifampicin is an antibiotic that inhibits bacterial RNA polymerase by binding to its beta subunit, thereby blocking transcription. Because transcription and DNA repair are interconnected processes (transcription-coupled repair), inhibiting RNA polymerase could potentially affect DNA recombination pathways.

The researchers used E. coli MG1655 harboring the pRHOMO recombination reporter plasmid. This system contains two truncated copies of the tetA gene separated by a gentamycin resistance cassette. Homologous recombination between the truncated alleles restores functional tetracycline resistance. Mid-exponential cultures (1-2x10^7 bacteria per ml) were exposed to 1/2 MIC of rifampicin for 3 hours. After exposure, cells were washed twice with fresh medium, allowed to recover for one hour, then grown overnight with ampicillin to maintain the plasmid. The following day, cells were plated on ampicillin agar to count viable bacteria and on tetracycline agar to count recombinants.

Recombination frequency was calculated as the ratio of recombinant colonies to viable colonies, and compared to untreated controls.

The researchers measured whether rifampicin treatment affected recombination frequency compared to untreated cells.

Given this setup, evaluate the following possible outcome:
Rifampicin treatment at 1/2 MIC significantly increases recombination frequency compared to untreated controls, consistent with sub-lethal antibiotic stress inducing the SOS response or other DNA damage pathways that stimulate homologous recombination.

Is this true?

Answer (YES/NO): NO